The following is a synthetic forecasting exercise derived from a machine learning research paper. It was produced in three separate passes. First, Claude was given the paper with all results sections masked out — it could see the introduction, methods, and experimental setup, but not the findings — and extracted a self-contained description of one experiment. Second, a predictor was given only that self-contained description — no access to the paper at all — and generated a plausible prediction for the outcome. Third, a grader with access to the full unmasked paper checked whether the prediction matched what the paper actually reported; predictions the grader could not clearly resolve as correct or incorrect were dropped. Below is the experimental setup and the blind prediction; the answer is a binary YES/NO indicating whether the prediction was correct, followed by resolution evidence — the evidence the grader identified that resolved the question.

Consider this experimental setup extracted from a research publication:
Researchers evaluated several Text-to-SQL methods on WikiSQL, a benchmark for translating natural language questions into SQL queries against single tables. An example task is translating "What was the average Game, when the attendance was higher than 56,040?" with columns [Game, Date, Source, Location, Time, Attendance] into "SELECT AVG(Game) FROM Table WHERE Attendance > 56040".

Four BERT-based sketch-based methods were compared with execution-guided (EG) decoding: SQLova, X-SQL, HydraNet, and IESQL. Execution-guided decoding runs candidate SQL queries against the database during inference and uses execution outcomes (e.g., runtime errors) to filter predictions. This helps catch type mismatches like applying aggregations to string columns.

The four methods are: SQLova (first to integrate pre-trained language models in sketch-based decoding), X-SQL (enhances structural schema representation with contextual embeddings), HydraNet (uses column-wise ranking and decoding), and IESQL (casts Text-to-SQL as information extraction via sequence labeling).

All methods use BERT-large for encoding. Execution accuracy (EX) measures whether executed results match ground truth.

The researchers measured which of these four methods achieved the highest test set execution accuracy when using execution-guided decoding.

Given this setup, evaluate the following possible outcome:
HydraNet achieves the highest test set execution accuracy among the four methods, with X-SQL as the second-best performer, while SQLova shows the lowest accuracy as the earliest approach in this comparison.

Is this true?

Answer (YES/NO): YES